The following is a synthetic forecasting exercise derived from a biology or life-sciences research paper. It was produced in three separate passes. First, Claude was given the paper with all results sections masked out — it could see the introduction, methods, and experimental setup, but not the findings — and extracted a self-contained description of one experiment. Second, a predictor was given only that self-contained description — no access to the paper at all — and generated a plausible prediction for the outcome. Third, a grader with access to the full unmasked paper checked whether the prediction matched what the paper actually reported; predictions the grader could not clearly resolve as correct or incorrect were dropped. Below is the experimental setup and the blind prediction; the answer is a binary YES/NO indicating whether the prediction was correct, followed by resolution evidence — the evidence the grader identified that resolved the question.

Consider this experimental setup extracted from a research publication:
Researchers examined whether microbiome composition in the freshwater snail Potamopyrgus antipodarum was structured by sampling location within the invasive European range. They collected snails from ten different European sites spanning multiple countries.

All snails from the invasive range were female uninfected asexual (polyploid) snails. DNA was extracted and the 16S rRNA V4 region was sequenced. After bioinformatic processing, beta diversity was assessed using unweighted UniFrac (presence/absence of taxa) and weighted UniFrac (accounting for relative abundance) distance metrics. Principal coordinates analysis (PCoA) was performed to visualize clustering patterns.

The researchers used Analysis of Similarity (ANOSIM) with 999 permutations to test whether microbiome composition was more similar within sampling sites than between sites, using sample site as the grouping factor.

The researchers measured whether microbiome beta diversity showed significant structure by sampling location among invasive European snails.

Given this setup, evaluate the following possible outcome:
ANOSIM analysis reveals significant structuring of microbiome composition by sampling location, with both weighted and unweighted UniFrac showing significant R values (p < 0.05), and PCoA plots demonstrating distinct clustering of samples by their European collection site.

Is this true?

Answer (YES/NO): NO